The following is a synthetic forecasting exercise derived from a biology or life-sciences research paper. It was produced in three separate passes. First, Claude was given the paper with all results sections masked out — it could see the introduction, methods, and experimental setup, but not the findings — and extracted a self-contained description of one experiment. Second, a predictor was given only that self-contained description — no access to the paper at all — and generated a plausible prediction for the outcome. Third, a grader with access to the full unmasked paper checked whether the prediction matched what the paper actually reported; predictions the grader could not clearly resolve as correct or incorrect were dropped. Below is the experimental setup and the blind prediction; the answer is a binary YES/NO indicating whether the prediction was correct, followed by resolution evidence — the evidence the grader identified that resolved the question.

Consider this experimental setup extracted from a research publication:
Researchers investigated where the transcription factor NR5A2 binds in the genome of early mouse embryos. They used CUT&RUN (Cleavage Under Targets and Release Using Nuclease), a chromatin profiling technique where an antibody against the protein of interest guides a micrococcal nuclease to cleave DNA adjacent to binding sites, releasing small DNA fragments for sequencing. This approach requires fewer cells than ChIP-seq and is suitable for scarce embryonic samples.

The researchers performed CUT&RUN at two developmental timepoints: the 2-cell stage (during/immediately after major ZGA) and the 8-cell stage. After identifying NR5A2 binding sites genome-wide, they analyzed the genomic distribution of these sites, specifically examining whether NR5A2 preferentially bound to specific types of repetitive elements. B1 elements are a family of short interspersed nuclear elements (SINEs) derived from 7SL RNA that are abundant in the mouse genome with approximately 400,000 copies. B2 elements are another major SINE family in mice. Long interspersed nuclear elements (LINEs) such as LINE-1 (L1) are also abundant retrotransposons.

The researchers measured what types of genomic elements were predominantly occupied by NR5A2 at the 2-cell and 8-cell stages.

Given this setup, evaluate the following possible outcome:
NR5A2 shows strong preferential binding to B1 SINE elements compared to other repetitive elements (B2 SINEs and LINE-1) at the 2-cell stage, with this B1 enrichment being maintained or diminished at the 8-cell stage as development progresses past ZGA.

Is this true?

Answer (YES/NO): YES